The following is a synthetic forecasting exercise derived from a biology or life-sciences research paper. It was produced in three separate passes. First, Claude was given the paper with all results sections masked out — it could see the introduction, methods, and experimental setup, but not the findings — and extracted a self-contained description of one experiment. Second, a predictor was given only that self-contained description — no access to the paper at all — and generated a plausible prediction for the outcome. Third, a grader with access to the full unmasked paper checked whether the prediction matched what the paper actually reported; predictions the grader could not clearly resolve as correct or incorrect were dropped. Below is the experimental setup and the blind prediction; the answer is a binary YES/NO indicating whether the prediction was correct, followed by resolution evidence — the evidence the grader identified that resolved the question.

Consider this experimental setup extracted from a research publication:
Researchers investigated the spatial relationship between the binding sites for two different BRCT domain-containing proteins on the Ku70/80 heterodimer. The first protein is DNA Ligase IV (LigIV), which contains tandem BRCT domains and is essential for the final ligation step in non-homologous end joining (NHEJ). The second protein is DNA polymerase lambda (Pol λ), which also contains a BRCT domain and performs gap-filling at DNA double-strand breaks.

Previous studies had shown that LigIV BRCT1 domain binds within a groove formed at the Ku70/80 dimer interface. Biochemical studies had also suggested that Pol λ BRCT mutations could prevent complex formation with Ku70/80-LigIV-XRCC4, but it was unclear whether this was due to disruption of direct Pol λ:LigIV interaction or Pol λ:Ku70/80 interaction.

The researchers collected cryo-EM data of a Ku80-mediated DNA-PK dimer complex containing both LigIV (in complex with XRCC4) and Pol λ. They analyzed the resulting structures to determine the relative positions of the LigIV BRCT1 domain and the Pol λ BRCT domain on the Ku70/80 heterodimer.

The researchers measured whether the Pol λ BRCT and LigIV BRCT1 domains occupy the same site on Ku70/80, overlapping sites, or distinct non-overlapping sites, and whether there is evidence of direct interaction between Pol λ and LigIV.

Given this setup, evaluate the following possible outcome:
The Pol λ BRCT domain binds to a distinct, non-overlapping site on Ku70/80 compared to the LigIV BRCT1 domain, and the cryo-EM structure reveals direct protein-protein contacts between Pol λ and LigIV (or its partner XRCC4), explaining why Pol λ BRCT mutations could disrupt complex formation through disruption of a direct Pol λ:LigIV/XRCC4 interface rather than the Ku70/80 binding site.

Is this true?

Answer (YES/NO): NO